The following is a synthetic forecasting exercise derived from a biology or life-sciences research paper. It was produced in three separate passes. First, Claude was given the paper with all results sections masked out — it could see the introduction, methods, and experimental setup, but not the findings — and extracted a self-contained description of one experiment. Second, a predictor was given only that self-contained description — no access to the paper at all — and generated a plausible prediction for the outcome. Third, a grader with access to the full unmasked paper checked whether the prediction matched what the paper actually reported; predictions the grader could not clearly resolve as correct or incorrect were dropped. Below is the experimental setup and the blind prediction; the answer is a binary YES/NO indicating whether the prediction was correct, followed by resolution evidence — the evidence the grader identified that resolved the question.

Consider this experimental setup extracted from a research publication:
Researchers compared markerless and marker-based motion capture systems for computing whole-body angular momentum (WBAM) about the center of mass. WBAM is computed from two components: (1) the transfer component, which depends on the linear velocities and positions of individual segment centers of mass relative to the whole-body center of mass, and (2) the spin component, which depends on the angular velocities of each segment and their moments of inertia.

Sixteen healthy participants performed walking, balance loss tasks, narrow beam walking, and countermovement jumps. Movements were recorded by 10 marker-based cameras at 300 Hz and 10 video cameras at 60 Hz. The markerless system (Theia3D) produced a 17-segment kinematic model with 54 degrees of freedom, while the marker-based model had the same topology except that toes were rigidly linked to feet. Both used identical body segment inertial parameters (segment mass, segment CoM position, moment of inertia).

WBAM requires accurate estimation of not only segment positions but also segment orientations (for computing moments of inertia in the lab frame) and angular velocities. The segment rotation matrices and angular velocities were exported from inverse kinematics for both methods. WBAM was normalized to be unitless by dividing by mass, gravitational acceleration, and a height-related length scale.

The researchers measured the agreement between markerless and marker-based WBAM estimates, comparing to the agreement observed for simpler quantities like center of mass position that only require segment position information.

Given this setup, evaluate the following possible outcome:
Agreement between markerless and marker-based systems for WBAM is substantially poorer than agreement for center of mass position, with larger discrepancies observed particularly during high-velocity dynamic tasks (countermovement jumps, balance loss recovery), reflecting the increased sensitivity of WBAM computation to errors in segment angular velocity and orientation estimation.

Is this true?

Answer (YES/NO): NO